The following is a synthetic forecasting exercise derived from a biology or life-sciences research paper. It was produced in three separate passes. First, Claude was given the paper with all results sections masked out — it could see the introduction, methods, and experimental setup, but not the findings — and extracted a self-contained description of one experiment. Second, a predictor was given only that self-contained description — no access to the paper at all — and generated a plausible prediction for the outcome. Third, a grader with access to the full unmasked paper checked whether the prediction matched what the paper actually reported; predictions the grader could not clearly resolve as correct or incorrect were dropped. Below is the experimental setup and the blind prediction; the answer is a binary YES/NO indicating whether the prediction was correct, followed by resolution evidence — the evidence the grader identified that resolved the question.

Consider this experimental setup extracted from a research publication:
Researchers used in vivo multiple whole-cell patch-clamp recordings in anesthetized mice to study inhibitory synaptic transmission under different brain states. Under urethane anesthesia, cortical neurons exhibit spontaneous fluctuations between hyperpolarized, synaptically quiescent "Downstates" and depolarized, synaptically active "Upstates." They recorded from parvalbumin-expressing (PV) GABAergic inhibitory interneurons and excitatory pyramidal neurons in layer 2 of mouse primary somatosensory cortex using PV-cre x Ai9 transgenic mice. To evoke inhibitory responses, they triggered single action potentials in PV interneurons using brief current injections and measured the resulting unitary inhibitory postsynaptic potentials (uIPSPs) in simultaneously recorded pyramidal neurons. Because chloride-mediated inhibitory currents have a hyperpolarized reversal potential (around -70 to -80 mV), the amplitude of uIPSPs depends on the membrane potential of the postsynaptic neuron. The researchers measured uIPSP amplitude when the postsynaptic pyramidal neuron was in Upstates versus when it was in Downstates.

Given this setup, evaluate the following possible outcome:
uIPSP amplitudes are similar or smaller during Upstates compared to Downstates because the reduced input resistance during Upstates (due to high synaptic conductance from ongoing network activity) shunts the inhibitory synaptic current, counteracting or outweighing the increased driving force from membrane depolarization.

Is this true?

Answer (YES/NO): NO